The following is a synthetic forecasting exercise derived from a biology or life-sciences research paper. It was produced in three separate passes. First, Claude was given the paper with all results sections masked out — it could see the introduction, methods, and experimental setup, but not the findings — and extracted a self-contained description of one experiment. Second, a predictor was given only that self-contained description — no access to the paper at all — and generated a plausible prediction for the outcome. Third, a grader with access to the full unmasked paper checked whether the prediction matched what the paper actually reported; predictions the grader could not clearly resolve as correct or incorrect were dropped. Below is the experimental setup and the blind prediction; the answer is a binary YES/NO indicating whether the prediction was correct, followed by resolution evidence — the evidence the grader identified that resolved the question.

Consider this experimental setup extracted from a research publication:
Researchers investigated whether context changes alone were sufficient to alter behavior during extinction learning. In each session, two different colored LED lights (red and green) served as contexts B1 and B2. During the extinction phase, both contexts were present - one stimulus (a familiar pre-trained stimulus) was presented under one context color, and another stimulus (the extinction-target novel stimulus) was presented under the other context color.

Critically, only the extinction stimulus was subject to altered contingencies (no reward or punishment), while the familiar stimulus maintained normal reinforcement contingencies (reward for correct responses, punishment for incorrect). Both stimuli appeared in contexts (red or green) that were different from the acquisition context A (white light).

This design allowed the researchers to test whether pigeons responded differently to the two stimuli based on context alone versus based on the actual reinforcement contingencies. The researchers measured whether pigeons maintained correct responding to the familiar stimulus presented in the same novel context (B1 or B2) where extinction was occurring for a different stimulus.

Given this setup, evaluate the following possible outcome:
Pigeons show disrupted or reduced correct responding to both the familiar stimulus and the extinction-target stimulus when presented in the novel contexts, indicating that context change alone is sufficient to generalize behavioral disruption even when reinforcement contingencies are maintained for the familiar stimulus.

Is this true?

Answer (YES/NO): NO